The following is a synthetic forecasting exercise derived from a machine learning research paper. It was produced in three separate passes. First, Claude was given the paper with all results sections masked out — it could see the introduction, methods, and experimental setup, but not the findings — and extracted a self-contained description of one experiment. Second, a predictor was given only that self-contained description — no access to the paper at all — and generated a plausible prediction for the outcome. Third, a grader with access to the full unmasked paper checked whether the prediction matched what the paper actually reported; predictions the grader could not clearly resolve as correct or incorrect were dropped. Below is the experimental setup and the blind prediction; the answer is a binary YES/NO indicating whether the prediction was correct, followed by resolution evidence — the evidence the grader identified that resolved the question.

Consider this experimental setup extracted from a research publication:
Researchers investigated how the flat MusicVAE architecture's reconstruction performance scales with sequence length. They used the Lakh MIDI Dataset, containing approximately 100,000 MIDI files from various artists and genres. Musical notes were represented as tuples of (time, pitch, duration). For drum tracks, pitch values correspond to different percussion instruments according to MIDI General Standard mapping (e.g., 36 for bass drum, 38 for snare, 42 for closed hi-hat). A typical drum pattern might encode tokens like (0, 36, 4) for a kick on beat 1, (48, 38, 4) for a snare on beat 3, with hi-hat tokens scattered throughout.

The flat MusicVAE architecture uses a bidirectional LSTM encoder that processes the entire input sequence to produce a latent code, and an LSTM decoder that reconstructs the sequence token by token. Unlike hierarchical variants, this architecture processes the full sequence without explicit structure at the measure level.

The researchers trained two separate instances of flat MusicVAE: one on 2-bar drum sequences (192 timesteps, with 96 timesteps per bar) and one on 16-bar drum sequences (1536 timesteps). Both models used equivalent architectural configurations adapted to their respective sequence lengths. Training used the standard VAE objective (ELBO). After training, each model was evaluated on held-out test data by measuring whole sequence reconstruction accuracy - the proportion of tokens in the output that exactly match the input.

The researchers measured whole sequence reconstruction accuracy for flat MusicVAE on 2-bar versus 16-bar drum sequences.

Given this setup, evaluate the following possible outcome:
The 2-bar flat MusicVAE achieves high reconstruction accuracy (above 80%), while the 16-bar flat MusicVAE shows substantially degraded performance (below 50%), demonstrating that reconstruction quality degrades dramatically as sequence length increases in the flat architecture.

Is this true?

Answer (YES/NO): NO